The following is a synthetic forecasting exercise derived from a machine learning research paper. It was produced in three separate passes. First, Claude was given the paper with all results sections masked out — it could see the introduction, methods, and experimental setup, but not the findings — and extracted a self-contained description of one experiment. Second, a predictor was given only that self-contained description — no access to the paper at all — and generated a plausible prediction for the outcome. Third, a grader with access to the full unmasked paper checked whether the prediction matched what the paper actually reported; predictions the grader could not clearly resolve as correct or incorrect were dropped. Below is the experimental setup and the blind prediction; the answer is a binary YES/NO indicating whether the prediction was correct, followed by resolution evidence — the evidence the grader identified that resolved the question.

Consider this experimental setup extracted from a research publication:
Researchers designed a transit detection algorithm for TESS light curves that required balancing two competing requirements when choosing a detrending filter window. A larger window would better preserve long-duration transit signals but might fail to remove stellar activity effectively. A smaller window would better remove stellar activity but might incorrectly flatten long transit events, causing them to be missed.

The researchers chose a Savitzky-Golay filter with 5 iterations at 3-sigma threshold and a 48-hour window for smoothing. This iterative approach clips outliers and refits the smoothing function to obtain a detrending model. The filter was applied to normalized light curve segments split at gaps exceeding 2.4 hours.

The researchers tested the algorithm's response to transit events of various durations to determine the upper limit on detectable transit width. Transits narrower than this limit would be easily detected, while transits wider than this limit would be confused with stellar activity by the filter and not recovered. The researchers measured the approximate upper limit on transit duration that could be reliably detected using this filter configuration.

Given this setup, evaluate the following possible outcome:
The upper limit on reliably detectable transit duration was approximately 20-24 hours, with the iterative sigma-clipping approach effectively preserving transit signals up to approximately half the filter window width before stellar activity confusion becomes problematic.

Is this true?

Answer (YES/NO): NO